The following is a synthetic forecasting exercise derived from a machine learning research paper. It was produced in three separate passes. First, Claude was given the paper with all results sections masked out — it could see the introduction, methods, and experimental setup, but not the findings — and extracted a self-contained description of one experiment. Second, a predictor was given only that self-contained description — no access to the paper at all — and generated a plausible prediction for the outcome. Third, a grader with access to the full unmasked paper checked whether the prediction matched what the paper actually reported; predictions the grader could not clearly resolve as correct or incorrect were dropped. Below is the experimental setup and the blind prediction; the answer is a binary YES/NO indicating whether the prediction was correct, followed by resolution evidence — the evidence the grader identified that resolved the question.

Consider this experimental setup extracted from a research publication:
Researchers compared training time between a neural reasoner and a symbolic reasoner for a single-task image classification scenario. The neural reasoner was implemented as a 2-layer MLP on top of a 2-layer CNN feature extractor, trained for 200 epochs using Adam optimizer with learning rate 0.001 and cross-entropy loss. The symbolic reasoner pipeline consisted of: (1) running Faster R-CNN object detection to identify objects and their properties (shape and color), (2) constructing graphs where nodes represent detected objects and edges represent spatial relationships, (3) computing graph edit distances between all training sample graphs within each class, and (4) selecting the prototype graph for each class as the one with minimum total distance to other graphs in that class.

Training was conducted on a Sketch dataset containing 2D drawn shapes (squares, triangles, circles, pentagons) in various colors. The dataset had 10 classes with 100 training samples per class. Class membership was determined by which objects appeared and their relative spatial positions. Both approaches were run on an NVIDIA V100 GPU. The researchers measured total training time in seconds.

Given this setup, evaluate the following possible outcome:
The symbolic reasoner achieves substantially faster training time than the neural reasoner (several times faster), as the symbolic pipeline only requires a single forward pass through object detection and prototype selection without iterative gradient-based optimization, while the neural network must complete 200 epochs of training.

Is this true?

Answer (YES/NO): NO